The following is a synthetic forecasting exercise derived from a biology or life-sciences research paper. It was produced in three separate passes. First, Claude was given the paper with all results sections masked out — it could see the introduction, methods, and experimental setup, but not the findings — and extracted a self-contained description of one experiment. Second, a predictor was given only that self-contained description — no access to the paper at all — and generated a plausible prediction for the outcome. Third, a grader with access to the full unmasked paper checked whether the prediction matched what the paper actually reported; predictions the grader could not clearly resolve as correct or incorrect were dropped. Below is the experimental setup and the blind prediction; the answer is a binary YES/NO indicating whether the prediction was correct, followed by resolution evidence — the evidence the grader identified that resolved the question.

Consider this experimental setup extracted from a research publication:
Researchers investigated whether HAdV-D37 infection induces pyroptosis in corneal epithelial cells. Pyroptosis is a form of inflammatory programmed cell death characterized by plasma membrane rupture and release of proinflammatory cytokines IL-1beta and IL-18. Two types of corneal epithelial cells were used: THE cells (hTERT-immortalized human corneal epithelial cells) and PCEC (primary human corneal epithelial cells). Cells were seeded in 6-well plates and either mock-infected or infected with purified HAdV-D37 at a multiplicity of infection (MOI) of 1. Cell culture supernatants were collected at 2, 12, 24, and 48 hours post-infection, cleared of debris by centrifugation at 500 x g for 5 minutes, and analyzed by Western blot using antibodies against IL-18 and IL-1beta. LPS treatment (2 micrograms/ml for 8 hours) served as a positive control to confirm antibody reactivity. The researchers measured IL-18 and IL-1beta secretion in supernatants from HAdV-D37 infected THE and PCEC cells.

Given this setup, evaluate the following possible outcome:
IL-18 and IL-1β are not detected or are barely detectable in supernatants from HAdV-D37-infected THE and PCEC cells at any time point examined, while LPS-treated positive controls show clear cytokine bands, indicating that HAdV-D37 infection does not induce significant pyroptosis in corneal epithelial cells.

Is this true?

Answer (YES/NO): YES